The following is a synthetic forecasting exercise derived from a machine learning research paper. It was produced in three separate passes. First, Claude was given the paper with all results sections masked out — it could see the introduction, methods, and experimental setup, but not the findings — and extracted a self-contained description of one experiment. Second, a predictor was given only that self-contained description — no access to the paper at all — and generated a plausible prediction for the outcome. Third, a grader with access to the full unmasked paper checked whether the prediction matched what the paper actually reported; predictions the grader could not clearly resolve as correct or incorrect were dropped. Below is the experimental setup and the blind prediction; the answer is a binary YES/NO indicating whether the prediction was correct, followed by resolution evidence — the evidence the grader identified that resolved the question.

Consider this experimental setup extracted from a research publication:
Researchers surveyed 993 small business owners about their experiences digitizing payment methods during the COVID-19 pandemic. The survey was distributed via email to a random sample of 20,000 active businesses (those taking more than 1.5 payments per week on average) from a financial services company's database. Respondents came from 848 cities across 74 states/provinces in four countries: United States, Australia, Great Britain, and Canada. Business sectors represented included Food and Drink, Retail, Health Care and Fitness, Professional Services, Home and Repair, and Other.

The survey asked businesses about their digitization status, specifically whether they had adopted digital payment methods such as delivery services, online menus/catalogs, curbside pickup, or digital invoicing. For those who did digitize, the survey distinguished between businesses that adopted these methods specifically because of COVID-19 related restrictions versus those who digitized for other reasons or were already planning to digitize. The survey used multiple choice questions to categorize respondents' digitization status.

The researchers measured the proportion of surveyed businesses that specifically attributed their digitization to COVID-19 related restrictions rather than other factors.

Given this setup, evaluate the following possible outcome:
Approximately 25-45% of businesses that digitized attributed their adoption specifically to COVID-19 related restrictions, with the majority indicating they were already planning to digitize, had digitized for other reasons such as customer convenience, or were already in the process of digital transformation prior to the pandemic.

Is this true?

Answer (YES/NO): YES